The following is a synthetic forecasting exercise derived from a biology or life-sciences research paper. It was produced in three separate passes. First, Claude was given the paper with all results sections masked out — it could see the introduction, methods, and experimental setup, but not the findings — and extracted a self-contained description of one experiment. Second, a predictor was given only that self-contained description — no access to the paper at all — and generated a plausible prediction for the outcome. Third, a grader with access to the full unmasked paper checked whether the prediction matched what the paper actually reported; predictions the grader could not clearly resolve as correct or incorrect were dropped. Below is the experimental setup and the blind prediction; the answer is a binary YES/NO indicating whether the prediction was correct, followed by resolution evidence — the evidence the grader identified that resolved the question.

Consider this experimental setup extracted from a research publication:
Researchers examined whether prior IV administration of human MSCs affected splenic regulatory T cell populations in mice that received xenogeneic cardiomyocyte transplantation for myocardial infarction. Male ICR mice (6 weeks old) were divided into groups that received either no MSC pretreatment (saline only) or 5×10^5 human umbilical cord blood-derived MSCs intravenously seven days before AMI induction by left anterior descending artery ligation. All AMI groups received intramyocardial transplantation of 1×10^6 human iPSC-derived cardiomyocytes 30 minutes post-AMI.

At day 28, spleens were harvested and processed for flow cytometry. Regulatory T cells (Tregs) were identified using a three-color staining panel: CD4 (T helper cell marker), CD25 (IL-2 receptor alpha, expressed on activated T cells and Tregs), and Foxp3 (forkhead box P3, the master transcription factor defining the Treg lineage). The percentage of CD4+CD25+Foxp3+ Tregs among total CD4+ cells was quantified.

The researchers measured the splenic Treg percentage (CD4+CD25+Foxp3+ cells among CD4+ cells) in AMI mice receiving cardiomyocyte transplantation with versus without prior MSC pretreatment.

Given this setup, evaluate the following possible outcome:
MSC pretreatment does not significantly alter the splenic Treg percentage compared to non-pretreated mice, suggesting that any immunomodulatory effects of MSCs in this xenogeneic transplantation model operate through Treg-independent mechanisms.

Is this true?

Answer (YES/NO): NO